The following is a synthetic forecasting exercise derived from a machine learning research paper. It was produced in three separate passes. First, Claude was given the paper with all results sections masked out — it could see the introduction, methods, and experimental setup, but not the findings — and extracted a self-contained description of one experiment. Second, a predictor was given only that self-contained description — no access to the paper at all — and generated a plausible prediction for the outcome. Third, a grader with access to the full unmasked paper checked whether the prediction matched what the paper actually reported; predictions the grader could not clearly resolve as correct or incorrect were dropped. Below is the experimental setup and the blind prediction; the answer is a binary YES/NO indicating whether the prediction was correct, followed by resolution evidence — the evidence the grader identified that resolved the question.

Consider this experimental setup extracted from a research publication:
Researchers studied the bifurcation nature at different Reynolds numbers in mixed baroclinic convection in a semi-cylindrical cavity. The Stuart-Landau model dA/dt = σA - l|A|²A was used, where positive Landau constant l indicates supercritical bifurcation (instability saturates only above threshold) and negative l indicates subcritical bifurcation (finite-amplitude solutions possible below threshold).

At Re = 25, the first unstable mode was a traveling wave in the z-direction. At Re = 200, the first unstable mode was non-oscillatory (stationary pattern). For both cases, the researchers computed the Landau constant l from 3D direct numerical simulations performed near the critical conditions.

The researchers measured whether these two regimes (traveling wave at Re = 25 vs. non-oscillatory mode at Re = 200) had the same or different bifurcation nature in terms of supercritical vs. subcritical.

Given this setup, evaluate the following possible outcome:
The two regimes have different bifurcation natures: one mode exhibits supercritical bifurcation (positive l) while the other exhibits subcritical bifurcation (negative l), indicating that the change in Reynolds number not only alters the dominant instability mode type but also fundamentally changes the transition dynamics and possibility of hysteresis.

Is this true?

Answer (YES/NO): NO